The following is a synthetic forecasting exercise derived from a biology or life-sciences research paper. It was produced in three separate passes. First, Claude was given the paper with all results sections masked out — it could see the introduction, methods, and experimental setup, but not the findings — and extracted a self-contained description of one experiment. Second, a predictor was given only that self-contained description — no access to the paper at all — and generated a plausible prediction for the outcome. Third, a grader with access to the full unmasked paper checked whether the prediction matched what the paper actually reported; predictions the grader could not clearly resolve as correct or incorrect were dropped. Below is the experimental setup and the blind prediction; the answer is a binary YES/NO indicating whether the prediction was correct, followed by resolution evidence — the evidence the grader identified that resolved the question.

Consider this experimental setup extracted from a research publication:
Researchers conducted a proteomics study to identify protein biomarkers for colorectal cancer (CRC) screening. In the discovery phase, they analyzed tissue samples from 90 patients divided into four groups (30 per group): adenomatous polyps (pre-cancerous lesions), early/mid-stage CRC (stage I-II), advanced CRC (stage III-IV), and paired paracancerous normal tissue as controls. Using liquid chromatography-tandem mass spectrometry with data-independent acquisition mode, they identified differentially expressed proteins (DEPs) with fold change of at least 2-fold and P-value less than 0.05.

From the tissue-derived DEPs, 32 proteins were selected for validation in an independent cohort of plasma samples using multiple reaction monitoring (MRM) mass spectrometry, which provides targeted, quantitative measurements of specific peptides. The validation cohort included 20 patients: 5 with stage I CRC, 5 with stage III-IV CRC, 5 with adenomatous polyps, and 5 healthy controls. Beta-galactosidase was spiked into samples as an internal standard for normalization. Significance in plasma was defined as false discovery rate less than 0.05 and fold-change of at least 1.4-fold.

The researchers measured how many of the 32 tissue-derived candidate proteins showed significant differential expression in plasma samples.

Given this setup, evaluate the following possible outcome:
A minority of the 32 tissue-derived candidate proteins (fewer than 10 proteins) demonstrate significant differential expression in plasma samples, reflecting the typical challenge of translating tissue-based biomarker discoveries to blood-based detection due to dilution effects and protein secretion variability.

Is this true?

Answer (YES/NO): NO